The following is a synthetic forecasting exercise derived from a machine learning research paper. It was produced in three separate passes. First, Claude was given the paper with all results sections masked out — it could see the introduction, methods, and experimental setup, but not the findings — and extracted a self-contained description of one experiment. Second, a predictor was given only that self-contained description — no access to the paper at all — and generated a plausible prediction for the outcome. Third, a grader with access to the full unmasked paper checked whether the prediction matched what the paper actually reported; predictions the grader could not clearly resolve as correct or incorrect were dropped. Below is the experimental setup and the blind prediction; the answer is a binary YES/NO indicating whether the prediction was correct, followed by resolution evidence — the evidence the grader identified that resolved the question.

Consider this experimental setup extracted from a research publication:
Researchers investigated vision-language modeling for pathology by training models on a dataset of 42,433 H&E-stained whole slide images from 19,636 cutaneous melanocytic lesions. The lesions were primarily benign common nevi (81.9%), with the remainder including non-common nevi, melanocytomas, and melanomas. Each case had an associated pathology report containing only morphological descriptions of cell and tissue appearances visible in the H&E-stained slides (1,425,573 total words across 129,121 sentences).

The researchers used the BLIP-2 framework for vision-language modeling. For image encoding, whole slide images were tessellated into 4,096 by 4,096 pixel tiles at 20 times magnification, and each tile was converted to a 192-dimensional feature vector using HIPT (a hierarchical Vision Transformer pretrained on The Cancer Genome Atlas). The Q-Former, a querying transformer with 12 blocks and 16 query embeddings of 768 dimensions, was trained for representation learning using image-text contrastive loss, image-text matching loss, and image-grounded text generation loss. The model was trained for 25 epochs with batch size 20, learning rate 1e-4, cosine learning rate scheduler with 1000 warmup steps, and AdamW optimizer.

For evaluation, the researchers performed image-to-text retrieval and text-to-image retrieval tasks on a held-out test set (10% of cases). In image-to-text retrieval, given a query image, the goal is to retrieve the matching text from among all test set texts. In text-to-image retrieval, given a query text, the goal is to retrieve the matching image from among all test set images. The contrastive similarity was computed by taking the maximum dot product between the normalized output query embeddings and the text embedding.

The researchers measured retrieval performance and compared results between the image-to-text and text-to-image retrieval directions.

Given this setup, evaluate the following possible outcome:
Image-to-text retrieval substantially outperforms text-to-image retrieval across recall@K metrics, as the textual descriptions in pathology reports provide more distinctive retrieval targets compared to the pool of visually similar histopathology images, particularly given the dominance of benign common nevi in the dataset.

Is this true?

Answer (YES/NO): NO